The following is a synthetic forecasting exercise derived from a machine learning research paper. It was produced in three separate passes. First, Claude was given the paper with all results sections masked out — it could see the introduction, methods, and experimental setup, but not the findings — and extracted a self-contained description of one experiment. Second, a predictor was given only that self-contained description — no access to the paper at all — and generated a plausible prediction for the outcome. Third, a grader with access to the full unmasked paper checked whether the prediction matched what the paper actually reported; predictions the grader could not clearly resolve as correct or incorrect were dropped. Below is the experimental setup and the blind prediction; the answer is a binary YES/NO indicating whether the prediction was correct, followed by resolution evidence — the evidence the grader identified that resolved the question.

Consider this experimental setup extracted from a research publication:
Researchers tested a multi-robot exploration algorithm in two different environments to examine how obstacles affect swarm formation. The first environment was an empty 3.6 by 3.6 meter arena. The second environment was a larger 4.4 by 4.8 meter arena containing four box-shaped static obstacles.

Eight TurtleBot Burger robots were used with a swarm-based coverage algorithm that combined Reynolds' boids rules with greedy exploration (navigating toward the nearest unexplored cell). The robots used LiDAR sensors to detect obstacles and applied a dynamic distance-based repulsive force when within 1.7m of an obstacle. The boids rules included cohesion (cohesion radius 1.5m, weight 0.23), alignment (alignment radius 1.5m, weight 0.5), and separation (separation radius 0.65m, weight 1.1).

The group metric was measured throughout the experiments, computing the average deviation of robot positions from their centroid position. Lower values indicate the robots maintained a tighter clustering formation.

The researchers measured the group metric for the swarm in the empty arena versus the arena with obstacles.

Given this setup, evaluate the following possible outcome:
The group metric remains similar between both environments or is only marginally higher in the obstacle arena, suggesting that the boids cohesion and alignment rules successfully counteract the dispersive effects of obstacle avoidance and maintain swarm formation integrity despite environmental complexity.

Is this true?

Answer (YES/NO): YES